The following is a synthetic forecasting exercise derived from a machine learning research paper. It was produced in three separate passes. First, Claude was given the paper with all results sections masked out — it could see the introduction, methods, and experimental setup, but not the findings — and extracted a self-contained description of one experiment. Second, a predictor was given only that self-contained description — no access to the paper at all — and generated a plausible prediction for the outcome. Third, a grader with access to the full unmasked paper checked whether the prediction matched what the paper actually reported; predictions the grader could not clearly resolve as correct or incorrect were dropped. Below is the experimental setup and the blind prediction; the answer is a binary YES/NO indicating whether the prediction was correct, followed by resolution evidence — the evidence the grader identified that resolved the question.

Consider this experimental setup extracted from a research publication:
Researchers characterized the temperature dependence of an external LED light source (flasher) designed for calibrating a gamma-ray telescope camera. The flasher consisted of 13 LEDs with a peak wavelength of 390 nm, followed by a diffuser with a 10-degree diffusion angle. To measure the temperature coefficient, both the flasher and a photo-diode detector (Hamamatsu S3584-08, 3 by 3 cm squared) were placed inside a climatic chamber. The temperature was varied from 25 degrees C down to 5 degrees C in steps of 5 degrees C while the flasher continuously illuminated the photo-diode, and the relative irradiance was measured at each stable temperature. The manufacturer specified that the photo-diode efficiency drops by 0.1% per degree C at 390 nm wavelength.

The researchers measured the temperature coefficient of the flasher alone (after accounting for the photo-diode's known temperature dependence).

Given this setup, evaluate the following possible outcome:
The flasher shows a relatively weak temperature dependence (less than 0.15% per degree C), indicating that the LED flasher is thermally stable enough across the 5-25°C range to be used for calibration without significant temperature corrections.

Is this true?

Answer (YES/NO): NO